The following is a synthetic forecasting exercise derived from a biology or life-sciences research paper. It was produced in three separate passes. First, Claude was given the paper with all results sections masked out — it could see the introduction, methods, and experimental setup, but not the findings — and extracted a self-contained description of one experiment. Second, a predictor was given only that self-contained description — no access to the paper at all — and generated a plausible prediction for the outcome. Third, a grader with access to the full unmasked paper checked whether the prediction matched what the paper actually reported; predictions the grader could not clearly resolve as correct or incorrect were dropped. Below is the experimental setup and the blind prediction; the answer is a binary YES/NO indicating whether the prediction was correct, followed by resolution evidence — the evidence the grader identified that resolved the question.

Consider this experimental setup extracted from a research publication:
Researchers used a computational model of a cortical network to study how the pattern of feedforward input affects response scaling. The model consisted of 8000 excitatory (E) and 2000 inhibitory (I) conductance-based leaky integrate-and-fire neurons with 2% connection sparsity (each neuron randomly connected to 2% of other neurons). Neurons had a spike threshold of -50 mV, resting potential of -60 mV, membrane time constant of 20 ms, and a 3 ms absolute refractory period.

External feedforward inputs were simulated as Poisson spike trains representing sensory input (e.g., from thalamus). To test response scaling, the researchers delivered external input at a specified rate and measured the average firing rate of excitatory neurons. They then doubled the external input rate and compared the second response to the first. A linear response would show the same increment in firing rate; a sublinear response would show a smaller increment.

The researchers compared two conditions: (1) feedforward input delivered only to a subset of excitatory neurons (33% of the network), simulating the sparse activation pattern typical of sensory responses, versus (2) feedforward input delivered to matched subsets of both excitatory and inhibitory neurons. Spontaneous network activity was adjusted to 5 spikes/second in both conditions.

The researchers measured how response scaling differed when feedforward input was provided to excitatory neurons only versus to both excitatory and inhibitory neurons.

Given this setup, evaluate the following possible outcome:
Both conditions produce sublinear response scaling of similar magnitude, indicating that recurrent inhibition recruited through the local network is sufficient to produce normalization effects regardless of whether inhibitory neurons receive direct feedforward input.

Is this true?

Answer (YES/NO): NO